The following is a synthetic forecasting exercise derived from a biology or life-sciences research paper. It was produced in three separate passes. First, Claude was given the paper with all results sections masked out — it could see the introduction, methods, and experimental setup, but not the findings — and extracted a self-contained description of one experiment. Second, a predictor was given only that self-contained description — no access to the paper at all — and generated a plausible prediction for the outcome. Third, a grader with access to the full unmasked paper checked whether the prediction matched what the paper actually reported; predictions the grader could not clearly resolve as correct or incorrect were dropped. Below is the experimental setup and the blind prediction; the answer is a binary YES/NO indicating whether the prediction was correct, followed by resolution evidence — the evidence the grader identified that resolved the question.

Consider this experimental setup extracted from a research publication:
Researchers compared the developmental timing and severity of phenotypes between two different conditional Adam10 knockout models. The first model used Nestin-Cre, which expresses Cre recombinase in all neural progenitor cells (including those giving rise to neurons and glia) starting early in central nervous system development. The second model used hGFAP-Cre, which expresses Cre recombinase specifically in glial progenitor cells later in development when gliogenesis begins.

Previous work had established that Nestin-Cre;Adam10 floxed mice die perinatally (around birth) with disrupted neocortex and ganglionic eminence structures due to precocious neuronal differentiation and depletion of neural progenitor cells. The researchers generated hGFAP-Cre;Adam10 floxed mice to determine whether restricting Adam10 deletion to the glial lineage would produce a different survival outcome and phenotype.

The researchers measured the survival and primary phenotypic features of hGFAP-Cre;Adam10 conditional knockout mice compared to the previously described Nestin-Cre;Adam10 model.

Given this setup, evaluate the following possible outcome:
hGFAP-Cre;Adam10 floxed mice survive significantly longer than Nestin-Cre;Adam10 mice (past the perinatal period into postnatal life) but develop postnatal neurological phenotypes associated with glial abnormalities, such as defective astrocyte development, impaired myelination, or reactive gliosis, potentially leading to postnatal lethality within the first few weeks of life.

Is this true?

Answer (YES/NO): NO